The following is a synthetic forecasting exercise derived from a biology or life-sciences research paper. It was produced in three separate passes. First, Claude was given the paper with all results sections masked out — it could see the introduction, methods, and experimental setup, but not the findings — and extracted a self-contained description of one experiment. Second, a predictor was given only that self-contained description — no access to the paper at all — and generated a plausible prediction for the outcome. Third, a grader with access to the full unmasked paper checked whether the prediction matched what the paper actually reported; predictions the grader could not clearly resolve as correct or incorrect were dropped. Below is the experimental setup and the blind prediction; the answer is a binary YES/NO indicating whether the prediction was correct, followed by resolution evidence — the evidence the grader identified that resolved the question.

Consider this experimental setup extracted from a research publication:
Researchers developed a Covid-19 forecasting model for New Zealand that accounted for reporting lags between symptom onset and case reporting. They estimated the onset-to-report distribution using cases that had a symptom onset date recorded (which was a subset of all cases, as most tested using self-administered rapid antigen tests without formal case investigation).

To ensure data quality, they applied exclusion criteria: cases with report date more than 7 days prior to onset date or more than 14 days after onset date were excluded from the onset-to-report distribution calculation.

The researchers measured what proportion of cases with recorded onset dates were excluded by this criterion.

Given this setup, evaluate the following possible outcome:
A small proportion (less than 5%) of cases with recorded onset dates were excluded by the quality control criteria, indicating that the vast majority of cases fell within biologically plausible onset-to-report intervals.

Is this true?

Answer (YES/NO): YES